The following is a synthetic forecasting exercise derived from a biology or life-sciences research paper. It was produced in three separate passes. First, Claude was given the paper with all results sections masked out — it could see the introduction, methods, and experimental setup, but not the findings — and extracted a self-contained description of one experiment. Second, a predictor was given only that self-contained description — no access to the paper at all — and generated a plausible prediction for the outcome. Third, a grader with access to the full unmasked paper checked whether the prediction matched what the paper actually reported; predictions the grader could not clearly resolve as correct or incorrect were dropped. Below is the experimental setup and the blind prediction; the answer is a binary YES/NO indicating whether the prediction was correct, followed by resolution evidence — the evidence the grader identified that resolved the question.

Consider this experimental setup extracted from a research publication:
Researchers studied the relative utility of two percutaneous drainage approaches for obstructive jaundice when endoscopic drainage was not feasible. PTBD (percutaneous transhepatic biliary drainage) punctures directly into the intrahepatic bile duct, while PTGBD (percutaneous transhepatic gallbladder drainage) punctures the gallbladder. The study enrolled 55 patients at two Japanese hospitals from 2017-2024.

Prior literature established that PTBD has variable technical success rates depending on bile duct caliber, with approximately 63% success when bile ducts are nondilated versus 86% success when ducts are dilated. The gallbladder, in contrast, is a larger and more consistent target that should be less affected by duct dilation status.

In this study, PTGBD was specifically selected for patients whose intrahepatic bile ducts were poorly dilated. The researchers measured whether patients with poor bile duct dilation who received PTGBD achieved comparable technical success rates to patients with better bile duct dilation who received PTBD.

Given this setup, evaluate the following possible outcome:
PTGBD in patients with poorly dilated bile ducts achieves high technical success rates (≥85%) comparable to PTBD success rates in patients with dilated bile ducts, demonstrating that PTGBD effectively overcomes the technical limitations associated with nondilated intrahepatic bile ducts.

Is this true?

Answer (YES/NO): YES